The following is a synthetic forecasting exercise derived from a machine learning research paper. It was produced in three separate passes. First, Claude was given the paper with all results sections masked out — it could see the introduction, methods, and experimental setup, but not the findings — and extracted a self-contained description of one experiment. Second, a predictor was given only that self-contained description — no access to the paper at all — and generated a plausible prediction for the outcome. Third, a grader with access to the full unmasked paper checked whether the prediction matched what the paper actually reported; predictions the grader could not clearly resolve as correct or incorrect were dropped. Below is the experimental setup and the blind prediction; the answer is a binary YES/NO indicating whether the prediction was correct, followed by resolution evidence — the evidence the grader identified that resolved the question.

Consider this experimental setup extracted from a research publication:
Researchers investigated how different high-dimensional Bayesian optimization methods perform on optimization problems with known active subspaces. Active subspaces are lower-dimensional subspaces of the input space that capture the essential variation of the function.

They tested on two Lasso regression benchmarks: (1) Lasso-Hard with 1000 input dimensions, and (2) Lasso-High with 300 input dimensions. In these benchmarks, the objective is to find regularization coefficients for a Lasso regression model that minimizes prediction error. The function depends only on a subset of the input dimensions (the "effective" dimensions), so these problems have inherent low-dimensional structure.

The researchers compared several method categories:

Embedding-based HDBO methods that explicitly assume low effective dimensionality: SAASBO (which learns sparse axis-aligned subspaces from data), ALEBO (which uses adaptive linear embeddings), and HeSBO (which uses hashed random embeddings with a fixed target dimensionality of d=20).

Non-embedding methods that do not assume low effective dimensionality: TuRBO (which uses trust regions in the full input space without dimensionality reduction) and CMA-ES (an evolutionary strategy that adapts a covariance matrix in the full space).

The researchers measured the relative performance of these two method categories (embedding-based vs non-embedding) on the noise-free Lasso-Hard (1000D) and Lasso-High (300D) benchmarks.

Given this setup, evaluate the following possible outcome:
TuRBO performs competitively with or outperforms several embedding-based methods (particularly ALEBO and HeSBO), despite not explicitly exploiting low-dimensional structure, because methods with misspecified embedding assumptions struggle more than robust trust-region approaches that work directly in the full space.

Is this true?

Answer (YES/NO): YES